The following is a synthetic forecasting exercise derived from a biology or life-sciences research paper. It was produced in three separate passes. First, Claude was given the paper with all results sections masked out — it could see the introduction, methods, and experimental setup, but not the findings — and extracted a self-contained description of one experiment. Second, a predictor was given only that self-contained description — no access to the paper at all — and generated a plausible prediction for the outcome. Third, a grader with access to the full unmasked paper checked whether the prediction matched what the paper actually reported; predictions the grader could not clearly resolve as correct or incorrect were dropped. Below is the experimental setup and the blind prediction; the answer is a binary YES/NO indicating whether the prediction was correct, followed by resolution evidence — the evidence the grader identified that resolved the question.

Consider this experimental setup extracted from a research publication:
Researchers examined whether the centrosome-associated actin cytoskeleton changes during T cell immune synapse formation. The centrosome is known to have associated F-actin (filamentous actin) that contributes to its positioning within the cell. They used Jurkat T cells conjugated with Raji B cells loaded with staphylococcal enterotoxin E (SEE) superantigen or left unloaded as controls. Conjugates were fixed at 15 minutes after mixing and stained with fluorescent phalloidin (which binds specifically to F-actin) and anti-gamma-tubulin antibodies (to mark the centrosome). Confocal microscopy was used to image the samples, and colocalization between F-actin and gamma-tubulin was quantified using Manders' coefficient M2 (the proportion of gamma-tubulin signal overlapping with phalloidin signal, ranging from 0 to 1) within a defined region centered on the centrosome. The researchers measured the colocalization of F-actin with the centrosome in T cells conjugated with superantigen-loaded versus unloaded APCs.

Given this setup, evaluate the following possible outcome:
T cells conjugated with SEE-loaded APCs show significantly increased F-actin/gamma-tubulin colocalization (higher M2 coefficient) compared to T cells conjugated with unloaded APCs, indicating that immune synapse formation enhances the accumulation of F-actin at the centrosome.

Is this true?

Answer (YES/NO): NO